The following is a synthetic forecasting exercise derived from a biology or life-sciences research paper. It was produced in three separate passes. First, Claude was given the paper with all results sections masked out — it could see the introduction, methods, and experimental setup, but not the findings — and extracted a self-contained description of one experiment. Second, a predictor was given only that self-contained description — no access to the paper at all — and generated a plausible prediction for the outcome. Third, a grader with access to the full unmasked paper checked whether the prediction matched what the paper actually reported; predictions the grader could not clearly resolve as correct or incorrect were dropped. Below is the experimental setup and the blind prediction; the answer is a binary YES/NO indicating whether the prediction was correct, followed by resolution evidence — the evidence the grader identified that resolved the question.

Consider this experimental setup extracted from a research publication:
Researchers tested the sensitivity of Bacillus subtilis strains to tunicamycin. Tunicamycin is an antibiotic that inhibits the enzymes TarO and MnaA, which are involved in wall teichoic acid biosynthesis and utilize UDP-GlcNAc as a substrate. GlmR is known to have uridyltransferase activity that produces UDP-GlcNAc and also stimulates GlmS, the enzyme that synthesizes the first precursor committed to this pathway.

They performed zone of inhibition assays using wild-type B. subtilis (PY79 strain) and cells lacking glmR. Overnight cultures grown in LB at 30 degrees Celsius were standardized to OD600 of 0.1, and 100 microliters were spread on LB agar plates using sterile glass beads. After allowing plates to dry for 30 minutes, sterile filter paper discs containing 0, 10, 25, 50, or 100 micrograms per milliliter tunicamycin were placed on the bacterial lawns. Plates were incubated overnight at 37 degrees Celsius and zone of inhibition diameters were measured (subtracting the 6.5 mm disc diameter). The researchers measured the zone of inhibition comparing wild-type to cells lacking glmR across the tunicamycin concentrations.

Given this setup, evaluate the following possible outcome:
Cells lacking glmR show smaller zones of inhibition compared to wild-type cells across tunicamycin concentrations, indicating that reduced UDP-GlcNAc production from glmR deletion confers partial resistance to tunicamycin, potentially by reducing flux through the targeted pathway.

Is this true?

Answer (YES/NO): NO